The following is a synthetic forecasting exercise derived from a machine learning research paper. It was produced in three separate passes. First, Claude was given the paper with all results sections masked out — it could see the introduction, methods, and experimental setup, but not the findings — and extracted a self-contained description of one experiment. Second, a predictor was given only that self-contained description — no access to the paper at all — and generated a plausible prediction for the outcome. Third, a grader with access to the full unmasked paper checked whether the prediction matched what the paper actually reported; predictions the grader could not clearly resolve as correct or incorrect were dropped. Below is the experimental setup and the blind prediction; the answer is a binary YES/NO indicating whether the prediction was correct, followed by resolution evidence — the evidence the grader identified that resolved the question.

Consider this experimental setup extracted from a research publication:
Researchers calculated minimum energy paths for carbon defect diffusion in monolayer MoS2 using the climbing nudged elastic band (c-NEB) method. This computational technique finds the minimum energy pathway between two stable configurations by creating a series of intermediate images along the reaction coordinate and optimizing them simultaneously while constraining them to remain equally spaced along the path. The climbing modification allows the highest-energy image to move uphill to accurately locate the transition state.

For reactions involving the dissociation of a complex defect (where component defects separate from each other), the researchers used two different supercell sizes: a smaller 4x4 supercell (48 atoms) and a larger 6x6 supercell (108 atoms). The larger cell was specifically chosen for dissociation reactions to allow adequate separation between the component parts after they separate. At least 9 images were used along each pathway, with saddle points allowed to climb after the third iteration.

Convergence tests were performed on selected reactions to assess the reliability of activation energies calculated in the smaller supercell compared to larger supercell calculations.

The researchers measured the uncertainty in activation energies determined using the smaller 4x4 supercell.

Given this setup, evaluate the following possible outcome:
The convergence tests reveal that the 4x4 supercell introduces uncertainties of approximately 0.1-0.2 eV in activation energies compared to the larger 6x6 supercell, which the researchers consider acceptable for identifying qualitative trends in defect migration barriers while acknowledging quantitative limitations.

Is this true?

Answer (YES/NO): NO